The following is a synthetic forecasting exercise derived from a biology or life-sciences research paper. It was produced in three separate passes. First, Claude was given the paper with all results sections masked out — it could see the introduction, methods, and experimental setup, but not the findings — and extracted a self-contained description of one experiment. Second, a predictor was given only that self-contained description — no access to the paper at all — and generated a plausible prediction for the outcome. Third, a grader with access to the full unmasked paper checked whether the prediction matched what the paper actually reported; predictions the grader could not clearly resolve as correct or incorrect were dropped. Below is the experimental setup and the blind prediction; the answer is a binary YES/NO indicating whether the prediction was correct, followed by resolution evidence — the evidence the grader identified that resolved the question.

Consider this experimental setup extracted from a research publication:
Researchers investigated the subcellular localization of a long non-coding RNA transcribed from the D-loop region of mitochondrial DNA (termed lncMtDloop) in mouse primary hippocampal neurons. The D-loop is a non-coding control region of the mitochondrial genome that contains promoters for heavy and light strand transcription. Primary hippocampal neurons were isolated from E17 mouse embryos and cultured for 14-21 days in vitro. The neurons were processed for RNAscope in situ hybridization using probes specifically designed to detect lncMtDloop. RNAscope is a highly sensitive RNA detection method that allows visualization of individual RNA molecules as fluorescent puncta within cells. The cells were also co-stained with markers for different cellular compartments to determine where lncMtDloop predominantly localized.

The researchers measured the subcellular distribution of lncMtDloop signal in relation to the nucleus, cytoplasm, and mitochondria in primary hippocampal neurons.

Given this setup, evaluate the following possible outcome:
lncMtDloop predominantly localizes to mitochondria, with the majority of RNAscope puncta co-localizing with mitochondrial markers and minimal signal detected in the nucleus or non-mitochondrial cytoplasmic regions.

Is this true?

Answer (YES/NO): YES